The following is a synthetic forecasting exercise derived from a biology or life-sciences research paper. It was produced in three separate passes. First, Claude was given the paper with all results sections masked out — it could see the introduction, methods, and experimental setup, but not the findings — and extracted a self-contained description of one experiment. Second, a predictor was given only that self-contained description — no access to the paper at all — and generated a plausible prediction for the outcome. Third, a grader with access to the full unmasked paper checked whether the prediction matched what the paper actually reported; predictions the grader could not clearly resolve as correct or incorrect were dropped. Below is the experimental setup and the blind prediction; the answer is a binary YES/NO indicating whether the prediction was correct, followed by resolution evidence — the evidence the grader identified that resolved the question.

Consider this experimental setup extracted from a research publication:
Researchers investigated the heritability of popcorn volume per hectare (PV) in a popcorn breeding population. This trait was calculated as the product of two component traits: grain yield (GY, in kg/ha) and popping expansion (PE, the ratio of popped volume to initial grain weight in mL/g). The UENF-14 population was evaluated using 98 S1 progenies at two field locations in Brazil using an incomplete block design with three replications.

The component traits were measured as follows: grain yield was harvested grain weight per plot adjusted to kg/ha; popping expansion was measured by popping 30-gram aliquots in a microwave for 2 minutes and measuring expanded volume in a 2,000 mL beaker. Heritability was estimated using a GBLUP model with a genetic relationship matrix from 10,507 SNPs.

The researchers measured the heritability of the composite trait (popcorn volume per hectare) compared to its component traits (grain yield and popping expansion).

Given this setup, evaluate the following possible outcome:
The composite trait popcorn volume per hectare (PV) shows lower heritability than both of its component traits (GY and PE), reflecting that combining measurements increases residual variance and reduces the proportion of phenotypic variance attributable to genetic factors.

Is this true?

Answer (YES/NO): YES